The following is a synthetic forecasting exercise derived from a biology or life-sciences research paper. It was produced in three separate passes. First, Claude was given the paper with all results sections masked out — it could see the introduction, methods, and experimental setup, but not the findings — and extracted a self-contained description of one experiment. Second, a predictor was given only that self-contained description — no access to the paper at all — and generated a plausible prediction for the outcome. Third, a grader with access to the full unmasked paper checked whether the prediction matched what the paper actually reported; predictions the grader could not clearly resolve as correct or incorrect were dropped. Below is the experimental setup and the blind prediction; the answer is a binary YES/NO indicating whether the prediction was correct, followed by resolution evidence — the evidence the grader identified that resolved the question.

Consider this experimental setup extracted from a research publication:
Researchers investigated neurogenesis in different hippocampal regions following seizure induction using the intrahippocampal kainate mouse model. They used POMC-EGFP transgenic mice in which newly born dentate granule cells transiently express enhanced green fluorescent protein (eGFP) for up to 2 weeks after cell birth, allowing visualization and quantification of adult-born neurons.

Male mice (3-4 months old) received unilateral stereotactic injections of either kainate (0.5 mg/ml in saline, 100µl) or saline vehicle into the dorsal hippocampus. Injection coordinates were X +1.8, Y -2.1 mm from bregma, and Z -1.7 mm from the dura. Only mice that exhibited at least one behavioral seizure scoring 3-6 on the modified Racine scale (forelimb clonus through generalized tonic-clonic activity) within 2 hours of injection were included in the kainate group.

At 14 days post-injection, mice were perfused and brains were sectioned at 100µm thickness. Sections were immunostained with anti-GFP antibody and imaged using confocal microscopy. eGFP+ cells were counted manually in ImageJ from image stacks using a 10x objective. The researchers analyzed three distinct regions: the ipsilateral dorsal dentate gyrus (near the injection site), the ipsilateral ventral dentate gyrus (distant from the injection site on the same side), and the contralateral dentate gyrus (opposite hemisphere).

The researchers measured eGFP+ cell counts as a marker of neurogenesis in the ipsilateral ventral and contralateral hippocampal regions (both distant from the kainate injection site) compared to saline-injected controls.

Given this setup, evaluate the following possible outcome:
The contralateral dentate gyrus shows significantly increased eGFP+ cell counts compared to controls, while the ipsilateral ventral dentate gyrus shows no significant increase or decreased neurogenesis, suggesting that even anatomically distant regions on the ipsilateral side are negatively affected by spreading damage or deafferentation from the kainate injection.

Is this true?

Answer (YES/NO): NO